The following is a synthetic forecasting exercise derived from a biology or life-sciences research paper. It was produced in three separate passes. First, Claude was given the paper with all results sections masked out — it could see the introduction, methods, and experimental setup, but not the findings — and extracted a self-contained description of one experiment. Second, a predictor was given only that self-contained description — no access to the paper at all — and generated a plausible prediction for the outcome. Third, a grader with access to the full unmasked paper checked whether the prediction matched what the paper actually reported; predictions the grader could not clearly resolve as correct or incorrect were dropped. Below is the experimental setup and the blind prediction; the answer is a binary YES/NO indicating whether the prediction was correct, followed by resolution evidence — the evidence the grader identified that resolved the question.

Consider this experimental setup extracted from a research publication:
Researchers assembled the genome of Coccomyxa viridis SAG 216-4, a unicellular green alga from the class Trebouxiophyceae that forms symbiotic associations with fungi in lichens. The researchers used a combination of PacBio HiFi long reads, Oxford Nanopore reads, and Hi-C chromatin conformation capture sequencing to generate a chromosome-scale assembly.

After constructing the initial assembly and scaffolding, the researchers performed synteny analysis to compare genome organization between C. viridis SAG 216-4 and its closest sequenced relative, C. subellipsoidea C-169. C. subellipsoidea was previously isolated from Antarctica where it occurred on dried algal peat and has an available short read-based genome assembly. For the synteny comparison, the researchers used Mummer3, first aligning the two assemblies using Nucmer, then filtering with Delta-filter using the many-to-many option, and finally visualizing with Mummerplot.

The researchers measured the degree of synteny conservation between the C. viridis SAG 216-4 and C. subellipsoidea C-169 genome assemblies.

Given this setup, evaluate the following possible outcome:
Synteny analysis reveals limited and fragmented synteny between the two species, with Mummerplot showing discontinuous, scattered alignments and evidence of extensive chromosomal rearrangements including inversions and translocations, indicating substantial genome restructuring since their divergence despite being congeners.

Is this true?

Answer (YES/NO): NO